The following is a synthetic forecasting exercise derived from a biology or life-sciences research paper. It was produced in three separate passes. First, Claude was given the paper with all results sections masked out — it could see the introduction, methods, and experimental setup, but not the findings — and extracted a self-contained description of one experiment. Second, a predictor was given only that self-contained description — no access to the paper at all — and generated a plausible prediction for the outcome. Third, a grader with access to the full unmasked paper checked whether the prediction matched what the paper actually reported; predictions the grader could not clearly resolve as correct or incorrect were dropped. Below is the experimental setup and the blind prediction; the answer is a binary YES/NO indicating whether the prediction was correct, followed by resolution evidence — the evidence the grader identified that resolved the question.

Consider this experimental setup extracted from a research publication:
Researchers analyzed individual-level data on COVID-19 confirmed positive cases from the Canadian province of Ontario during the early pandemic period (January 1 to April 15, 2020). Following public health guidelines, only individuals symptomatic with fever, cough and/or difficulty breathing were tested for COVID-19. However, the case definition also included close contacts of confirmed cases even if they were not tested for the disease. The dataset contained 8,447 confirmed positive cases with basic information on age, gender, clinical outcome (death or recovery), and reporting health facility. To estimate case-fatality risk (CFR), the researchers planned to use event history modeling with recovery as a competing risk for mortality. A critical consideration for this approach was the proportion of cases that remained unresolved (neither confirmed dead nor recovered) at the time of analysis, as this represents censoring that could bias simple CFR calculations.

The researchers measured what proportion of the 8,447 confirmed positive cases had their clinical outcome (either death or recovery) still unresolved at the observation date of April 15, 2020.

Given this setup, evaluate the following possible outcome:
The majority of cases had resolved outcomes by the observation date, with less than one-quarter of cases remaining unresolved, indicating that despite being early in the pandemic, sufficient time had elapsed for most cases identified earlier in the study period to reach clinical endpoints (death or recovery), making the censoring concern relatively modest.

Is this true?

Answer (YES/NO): NO